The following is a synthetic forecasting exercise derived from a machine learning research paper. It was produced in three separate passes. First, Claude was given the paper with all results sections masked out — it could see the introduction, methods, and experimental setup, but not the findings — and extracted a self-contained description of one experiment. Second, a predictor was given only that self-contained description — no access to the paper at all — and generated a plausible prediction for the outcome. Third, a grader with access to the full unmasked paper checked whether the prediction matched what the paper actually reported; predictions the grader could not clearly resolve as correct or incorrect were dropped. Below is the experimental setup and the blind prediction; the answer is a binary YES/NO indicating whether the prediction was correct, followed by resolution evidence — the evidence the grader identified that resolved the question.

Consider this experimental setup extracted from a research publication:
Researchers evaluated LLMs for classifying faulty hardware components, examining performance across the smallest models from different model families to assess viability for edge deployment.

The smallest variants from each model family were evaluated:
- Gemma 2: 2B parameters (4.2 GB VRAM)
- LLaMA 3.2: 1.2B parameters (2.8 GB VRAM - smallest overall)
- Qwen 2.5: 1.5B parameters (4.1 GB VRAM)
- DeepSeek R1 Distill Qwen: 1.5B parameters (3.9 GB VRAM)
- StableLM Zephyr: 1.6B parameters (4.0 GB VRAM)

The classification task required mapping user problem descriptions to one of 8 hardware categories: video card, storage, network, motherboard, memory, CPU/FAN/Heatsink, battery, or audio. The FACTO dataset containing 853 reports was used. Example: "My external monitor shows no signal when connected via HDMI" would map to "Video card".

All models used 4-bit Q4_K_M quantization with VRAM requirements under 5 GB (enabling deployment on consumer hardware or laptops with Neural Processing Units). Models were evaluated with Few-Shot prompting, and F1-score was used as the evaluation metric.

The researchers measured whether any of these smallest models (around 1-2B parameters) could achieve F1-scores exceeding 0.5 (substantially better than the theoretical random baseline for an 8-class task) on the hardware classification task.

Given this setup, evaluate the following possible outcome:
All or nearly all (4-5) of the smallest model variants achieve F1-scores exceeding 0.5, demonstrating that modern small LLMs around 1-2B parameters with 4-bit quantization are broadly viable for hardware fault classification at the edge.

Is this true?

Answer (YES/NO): YES